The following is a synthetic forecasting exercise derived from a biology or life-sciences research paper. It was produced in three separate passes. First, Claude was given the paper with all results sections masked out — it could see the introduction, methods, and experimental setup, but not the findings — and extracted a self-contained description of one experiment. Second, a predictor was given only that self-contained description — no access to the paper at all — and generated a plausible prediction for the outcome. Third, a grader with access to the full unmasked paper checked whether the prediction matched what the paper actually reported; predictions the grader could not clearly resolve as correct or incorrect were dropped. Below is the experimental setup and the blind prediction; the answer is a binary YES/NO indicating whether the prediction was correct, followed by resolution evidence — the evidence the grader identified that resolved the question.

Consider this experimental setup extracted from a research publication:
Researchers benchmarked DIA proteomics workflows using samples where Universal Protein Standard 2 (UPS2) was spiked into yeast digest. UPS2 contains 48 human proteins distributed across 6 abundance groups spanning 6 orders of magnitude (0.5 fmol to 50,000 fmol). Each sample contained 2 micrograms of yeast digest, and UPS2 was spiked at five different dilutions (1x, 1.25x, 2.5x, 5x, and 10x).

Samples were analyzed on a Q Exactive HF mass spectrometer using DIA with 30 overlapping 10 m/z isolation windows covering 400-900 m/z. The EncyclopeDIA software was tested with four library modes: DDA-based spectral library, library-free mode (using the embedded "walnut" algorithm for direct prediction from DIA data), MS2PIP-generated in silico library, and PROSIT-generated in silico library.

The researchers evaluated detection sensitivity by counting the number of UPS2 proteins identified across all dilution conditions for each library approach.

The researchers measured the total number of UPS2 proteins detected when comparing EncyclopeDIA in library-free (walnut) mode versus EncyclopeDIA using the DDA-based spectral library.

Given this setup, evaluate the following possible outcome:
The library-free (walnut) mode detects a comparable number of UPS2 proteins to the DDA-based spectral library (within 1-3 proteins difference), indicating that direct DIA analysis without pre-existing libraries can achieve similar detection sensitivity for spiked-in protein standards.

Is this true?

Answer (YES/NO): NO